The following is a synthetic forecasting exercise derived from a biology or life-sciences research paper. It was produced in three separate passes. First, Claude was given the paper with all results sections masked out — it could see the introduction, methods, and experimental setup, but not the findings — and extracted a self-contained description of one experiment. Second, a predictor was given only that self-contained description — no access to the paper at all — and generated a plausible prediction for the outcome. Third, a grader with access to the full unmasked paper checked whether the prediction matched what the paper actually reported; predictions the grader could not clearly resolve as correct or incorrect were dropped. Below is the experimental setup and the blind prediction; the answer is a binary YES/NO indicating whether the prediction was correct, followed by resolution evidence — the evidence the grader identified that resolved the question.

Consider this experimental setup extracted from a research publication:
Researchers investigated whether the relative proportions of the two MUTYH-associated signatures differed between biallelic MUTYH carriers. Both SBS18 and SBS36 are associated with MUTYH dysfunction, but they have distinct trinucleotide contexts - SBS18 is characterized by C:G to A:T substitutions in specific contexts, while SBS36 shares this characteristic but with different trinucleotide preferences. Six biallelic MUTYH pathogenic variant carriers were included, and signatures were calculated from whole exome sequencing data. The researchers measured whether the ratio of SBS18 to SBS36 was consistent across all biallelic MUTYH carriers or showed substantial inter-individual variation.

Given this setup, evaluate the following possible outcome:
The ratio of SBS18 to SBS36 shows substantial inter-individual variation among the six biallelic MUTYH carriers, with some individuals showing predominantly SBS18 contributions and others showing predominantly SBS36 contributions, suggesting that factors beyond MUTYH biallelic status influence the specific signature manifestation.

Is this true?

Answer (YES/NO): YES